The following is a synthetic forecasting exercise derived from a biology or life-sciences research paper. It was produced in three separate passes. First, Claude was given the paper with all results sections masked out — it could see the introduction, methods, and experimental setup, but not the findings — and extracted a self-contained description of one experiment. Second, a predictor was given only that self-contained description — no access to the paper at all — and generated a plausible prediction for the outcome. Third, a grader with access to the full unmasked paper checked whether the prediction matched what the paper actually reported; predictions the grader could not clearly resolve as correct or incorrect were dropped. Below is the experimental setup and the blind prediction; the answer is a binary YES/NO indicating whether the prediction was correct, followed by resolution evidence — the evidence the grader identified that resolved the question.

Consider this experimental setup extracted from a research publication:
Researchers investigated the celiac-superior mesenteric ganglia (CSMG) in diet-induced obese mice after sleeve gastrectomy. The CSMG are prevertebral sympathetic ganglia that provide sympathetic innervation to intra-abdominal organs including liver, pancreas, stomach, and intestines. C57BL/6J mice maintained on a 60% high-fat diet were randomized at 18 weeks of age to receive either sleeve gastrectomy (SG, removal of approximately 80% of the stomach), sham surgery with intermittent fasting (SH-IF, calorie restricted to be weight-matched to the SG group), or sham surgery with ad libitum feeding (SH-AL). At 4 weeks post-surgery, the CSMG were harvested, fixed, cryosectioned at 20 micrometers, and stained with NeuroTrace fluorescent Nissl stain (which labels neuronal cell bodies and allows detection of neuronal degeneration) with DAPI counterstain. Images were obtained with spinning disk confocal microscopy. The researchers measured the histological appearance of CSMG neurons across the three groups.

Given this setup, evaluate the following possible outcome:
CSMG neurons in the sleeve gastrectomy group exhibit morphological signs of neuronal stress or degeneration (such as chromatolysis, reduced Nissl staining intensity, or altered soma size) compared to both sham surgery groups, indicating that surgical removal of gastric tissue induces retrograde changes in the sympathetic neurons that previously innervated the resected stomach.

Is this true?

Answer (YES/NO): YES